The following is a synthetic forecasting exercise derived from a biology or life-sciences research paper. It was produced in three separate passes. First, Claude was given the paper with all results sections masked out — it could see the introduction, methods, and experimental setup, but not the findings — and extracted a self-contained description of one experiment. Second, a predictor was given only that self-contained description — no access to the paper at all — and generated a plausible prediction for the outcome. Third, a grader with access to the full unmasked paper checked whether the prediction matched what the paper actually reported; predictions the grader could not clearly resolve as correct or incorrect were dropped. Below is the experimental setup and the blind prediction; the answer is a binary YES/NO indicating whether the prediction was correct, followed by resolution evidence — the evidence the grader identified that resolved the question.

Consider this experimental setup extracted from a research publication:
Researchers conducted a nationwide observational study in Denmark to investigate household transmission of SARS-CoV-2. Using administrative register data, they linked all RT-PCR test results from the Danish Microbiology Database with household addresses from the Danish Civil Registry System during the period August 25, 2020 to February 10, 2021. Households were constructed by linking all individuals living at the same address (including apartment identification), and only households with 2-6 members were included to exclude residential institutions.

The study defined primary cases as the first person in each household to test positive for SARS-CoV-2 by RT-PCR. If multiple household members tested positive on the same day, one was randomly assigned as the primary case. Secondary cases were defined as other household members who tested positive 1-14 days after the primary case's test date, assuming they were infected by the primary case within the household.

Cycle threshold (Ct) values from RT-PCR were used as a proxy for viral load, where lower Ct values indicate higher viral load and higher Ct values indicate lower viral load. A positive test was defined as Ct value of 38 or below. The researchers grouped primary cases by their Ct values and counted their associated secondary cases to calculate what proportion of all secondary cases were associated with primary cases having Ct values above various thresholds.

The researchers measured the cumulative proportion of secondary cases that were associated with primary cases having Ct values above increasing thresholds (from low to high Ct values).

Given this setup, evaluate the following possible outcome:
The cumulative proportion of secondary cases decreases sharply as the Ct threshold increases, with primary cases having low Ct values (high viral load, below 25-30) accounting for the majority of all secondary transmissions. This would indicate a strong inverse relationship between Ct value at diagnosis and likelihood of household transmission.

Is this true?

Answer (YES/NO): NO